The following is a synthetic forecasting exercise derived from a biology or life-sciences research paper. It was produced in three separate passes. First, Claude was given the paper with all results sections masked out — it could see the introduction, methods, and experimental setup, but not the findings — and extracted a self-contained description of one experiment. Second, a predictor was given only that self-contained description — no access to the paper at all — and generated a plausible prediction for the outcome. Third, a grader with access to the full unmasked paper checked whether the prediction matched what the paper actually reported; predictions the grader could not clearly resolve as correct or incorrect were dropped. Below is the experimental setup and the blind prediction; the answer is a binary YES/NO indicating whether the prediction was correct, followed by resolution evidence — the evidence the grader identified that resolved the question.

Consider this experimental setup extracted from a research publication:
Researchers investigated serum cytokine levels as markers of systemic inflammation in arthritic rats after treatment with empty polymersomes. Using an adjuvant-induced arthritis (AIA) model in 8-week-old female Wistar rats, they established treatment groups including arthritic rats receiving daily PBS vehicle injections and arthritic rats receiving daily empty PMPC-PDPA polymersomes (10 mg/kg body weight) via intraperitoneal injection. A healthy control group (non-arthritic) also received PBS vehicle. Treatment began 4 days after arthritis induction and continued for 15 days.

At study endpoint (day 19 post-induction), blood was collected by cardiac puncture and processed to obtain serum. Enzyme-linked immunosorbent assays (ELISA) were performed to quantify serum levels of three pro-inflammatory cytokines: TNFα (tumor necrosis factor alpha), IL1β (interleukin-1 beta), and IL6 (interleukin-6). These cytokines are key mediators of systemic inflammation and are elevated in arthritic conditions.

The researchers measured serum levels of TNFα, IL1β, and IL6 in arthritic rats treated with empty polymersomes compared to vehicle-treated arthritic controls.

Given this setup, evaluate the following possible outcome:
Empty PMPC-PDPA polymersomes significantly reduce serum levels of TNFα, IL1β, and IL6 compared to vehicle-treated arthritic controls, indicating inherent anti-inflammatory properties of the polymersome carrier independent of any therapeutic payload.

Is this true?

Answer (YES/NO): NO